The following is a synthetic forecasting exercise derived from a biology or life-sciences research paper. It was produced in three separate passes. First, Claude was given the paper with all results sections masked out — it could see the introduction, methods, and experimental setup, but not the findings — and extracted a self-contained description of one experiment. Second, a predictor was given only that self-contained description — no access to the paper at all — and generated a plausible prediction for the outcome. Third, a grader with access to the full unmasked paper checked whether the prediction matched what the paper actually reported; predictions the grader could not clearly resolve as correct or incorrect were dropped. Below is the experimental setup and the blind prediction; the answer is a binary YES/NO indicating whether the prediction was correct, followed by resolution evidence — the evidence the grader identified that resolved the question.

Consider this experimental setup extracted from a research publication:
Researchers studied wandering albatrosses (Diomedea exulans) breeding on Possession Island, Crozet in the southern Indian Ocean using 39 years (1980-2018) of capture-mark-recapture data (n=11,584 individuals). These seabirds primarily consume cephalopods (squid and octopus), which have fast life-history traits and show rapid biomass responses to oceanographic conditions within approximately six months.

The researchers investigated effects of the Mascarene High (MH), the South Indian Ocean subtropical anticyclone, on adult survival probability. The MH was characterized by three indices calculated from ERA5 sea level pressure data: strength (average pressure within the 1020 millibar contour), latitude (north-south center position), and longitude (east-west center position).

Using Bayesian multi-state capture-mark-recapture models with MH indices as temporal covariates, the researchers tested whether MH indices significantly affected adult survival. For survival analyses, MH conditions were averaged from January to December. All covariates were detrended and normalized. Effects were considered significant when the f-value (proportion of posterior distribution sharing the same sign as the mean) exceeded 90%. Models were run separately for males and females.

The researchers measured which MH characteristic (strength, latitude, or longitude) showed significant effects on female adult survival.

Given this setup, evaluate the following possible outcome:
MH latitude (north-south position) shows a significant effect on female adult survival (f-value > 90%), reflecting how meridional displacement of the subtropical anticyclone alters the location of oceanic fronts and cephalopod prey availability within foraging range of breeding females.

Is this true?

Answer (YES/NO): NO